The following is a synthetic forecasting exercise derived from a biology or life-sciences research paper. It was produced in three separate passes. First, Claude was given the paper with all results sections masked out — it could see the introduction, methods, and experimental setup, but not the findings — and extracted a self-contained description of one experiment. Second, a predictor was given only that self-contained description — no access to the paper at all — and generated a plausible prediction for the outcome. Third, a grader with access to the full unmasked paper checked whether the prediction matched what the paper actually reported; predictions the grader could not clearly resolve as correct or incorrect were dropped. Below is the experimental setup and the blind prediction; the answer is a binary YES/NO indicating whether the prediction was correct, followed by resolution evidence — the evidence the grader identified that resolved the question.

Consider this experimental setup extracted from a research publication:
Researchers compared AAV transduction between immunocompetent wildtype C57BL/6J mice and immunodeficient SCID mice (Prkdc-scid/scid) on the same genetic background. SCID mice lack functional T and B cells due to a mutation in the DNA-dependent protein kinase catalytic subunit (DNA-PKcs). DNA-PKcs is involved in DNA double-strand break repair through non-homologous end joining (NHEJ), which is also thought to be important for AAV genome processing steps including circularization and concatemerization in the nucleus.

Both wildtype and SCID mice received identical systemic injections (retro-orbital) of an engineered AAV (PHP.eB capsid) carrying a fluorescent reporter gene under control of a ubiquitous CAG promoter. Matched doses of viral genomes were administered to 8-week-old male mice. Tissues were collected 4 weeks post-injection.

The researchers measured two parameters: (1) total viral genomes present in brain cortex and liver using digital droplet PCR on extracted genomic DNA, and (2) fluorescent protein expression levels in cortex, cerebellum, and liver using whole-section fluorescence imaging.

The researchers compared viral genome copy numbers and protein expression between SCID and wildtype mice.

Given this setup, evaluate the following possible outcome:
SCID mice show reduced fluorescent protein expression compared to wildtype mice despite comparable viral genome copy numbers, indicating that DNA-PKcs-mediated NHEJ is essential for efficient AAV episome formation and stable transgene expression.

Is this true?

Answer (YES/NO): NO